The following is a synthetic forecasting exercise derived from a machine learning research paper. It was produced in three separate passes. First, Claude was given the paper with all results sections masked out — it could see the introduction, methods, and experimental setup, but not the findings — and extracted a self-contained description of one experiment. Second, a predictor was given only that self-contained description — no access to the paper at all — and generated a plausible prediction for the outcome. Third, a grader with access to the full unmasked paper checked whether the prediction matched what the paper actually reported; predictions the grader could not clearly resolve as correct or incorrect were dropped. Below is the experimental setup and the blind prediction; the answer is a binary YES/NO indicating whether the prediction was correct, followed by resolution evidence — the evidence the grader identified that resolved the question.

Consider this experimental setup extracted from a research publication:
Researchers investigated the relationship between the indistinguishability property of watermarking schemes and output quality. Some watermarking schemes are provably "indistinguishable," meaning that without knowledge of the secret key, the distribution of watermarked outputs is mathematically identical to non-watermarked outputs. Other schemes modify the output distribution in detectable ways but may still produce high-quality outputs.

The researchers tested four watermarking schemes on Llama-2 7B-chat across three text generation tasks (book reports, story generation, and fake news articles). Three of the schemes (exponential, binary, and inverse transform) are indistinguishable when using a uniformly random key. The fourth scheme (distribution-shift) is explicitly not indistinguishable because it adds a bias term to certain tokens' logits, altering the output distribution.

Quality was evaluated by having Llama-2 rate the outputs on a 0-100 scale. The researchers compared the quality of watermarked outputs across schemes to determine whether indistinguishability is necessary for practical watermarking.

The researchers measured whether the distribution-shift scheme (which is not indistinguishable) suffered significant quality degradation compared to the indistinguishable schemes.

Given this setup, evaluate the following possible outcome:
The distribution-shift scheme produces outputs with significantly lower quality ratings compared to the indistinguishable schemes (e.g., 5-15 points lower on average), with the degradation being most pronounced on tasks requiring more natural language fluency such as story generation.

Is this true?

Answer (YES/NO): NO